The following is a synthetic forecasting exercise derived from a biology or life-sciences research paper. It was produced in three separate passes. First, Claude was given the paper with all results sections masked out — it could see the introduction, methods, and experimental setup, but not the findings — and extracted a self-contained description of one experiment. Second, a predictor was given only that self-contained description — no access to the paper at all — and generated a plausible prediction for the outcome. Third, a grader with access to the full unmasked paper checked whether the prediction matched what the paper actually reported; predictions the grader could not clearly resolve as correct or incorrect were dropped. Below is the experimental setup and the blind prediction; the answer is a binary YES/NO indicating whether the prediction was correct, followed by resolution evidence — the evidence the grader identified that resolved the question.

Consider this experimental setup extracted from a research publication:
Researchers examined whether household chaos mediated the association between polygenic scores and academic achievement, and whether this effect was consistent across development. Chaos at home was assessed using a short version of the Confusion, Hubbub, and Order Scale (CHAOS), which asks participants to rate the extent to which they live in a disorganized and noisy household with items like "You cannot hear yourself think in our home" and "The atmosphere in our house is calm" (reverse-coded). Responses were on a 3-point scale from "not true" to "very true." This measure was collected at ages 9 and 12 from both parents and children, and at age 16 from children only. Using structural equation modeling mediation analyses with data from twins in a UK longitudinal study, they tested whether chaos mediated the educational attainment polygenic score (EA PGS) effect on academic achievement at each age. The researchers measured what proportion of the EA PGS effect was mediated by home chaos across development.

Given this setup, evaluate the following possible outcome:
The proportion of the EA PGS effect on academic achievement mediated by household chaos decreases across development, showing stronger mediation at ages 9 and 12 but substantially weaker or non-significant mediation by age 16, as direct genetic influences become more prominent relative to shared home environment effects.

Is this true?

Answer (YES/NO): NO